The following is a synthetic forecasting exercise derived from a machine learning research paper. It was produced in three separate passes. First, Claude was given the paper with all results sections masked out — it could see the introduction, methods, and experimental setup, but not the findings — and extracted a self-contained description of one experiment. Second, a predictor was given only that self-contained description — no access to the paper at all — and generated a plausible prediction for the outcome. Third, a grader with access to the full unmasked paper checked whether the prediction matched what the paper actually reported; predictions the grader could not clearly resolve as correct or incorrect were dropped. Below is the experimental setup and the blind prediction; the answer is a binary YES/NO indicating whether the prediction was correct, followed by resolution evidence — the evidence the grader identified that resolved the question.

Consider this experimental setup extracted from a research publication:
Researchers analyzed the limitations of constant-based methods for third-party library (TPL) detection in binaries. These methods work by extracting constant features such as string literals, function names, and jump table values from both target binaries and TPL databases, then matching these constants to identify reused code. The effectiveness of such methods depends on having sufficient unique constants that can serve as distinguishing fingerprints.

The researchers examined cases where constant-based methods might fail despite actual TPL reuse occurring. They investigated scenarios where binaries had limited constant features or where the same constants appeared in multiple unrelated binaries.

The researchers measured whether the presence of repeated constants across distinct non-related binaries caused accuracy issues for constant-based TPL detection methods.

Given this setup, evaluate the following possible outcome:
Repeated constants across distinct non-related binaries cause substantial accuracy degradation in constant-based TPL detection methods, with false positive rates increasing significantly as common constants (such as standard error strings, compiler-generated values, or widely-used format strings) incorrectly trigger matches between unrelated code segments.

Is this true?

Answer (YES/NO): NO